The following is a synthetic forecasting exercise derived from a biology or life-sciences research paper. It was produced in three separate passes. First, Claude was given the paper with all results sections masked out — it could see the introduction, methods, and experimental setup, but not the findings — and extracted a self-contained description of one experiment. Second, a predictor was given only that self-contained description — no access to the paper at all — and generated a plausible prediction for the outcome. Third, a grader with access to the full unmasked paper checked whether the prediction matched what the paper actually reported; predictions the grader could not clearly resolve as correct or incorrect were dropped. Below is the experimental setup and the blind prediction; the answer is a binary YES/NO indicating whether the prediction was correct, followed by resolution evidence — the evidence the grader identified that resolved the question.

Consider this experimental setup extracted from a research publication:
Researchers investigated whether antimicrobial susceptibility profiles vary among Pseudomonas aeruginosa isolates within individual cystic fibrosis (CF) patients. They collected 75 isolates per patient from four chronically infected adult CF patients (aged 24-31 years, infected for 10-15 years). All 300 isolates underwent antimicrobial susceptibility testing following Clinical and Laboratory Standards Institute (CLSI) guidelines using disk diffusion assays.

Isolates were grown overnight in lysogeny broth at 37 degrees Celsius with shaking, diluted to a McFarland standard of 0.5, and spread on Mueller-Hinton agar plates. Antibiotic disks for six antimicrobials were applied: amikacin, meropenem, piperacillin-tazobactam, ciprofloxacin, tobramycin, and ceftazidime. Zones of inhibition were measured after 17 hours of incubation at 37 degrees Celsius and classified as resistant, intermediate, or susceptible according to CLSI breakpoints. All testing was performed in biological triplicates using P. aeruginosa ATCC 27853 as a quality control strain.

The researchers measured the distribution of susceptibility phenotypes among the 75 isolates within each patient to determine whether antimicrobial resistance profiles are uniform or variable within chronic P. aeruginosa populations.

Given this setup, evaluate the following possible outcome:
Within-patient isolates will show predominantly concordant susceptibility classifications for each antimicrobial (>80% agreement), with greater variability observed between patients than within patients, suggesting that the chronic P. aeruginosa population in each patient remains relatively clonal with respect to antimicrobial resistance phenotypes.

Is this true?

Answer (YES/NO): NO